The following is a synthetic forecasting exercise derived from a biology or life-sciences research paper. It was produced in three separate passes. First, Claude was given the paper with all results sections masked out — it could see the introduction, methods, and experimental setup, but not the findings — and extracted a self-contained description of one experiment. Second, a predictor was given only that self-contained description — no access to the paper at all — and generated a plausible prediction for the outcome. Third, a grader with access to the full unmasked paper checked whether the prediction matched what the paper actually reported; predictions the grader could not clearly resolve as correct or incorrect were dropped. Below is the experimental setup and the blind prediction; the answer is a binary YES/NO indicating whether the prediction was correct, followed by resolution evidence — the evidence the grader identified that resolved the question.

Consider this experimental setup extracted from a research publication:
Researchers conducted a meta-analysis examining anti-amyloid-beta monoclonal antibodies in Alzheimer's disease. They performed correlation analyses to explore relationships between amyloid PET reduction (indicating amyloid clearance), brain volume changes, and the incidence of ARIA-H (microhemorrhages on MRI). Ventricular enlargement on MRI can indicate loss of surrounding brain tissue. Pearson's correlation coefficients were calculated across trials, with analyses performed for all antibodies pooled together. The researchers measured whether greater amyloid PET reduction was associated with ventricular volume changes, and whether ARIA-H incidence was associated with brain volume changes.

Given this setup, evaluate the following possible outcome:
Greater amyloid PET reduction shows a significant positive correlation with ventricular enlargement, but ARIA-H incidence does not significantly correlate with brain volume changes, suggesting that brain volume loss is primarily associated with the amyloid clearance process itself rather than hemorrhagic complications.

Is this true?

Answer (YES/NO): NO